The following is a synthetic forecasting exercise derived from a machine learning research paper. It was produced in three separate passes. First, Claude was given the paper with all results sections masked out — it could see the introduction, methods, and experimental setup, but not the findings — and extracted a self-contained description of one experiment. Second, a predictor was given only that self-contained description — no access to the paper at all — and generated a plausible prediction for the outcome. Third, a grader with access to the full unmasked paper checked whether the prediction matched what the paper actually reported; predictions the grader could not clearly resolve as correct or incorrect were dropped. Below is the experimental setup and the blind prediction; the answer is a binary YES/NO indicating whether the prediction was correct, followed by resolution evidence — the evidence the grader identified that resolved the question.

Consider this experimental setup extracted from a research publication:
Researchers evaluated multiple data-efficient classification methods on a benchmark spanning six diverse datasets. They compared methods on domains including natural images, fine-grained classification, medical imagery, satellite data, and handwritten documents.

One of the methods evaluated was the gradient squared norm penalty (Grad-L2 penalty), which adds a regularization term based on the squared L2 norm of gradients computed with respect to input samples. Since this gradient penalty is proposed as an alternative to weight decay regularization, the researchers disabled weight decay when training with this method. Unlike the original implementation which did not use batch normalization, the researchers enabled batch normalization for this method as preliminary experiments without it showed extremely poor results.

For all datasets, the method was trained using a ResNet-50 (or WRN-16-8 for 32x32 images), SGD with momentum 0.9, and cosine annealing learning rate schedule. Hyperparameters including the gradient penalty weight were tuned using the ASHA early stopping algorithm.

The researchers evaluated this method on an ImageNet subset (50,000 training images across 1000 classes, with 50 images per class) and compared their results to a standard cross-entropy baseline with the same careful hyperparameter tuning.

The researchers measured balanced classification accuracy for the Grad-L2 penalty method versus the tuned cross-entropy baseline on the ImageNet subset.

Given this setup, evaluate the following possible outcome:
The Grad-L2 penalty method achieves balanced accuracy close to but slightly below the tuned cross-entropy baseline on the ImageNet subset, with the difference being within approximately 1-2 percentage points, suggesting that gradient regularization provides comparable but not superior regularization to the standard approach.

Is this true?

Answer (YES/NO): NO